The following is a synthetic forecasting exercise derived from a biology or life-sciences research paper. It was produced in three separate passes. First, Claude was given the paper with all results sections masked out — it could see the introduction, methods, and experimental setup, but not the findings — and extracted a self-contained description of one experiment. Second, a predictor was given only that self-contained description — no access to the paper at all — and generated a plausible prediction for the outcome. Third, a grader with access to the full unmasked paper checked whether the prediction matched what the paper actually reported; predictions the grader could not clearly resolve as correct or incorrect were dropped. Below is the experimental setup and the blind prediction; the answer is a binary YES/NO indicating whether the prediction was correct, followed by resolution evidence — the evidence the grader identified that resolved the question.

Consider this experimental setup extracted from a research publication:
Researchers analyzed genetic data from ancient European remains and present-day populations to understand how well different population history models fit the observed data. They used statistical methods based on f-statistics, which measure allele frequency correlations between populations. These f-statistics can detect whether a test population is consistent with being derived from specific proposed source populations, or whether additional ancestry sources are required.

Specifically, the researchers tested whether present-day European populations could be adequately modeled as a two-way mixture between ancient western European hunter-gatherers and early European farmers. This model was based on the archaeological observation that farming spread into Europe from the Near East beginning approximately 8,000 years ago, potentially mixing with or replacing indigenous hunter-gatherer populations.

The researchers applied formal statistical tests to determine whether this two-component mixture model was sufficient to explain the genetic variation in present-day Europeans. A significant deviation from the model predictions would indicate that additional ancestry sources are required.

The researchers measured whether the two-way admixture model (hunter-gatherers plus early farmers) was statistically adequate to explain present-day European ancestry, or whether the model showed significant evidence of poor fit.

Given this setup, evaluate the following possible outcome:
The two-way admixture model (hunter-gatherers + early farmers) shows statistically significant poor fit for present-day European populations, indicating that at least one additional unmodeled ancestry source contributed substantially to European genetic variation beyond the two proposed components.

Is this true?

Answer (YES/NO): YES